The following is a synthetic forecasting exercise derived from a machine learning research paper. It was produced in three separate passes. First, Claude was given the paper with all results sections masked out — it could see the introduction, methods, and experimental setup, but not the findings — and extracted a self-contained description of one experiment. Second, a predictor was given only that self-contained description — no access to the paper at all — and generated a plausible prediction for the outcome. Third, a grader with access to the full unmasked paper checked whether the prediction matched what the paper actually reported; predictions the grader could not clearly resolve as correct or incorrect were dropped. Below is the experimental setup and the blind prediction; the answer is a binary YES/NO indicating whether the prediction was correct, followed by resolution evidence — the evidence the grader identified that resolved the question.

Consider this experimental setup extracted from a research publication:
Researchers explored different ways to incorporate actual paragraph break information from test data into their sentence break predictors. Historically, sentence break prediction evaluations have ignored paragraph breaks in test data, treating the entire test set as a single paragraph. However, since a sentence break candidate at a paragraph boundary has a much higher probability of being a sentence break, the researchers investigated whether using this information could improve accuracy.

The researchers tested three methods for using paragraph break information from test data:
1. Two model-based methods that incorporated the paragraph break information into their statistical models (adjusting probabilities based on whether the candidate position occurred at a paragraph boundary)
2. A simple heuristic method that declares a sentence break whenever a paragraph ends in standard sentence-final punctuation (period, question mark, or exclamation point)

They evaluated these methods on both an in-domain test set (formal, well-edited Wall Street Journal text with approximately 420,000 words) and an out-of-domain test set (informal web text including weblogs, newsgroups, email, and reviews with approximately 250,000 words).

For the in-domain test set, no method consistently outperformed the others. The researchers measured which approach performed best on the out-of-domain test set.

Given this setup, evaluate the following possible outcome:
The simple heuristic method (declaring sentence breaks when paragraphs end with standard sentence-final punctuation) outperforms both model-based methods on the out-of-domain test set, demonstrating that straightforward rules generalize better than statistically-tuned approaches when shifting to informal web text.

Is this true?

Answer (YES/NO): YES